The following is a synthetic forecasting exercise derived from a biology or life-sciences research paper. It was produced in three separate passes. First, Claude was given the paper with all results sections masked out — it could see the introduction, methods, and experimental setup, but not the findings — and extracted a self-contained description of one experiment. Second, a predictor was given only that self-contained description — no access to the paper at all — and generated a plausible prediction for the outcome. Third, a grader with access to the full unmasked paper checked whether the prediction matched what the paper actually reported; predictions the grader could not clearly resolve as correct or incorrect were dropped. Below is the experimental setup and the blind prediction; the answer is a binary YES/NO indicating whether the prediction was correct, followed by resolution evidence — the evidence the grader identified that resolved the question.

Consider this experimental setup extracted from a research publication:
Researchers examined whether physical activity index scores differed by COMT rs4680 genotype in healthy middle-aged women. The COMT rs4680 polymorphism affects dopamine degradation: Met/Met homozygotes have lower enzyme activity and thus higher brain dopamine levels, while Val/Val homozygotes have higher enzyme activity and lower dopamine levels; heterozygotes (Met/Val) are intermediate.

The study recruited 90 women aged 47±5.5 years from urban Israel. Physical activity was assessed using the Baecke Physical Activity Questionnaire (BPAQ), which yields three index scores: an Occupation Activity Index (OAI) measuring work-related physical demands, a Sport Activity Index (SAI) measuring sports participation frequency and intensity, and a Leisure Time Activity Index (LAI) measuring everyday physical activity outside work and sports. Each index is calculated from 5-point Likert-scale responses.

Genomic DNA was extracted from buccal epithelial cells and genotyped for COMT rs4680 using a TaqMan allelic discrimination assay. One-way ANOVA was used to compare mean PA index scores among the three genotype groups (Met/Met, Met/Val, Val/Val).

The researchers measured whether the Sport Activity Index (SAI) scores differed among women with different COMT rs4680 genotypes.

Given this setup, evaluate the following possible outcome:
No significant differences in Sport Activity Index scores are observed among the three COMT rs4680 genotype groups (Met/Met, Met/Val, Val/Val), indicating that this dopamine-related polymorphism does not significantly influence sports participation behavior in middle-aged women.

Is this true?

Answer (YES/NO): NO